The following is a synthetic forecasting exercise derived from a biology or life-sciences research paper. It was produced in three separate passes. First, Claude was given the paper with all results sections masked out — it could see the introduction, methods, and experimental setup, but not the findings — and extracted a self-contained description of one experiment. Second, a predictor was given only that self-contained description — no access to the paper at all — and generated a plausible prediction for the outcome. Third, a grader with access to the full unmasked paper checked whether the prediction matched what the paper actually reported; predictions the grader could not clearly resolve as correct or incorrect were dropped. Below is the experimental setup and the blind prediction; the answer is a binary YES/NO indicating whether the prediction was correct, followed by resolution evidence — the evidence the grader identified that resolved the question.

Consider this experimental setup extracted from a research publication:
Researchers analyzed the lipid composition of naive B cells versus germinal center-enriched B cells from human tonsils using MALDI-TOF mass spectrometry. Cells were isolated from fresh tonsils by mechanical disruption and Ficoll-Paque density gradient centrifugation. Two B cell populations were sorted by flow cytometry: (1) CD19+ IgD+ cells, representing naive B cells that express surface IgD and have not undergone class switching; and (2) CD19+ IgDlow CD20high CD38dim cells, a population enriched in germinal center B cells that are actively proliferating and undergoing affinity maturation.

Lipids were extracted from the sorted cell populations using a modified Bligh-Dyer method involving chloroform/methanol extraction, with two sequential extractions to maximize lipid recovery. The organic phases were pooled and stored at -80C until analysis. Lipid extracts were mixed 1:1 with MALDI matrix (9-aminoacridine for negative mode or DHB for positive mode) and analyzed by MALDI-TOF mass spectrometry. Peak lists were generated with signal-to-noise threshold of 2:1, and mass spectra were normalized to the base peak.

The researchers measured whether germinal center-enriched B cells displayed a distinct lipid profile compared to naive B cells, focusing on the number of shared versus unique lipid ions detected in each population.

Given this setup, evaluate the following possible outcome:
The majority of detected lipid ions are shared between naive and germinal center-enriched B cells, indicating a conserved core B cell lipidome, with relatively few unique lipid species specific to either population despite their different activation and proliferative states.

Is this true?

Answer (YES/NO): NO